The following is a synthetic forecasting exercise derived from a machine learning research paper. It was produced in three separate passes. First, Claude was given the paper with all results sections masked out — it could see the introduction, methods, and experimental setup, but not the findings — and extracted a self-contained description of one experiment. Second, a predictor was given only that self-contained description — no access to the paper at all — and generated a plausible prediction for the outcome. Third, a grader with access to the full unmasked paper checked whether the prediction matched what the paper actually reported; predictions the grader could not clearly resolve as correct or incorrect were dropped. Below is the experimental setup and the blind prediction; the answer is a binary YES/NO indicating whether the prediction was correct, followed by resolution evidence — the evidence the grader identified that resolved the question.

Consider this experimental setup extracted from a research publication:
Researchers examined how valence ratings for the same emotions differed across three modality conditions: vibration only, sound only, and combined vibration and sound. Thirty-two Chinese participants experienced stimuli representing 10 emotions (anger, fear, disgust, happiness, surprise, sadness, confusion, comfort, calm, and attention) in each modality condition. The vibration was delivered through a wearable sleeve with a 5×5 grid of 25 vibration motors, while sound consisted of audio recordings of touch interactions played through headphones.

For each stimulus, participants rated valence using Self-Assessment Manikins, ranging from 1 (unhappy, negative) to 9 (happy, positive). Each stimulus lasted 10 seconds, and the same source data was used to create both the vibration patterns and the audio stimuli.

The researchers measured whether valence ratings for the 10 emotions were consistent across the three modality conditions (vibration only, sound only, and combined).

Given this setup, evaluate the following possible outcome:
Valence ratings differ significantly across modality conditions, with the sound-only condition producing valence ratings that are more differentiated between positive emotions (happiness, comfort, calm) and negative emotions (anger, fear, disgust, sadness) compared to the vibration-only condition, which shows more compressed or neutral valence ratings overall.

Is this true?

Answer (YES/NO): NO